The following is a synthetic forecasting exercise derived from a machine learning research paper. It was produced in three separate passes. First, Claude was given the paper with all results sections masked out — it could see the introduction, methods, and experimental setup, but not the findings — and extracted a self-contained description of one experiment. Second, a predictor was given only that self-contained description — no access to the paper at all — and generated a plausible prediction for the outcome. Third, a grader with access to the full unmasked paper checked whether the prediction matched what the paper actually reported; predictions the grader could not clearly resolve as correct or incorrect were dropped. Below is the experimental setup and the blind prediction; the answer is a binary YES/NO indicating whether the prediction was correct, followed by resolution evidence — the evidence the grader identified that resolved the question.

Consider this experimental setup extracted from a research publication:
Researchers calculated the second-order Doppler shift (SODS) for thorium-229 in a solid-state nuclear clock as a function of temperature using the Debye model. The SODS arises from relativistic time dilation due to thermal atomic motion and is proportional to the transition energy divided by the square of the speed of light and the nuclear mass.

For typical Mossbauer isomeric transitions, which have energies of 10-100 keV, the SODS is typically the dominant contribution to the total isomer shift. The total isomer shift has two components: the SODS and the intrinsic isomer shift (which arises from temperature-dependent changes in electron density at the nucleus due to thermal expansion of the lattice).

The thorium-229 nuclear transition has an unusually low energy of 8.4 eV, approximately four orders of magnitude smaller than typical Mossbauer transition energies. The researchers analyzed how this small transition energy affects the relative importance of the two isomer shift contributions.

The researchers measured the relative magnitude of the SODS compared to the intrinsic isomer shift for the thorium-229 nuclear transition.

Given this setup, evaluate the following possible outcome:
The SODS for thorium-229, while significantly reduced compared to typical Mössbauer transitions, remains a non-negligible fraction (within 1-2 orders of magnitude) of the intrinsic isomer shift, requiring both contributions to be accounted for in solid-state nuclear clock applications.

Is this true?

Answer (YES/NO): NO